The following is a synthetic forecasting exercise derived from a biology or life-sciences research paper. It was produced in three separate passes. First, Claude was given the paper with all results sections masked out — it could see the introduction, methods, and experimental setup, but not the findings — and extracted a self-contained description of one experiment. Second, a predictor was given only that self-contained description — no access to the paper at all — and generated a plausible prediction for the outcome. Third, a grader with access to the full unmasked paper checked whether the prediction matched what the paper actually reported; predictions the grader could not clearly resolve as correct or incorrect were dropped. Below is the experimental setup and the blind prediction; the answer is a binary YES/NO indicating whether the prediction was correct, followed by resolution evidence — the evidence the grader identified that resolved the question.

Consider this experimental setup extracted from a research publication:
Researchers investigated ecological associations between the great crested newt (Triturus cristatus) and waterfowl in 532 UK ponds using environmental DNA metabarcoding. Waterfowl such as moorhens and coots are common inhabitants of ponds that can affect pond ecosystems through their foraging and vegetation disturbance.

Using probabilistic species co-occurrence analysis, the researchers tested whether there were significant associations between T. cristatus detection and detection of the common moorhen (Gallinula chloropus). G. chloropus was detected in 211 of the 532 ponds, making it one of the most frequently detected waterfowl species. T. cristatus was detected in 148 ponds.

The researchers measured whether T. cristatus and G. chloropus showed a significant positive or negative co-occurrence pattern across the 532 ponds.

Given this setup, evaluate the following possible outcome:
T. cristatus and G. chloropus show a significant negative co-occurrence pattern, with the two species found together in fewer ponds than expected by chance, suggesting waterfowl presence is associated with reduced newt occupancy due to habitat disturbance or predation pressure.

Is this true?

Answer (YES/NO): NO